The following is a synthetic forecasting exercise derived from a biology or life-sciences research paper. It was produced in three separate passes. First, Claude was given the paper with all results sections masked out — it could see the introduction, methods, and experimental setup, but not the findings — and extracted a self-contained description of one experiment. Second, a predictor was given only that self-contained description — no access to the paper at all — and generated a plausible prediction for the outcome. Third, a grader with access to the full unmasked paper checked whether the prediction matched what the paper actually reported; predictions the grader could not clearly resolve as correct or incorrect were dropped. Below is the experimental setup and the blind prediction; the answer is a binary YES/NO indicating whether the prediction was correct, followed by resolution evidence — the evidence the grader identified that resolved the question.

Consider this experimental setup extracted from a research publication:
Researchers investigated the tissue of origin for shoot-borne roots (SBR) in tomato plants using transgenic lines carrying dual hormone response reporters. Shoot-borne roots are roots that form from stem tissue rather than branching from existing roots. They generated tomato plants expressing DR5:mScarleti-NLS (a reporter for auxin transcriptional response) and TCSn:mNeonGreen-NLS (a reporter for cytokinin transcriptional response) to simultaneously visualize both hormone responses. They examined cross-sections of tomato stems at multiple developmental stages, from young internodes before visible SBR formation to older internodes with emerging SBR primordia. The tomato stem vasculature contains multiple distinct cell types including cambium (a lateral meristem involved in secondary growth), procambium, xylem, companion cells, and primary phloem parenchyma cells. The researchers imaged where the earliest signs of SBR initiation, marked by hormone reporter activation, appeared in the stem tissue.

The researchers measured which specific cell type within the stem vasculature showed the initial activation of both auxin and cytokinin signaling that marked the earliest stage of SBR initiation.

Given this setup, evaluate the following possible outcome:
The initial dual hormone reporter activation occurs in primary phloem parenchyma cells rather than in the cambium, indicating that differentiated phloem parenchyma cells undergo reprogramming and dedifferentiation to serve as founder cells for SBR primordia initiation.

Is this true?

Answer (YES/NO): YES